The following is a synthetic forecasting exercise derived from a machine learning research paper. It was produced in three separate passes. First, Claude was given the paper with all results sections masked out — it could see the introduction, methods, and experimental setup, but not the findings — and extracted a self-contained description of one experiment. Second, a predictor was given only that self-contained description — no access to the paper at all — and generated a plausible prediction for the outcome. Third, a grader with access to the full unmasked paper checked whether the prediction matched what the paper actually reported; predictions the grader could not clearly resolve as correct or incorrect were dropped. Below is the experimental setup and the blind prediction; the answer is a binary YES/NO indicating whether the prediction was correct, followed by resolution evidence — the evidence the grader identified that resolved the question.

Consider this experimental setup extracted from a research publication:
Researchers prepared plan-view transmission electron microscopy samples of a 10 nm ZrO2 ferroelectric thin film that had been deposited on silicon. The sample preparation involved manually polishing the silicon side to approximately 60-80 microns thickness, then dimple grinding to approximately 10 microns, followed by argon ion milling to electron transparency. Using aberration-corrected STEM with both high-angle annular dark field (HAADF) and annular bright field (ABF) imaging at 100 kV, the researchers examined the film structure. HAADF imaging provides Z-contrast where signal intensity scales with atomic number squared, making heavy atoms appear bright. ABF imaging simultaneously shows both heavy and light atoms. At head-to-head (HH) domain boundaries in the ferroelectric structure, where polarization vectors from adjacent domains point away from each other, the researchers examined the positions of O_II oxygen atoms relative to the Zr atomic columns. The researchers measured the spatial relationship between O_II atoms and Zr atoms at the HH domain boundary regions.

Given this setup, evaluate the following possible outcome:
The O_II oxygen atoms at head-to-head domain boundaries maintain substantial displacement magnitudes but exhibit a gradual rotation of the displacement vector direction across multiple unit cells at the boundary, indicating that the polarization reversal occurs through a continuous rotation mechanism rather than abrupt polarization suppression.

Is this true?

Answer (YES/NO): NO